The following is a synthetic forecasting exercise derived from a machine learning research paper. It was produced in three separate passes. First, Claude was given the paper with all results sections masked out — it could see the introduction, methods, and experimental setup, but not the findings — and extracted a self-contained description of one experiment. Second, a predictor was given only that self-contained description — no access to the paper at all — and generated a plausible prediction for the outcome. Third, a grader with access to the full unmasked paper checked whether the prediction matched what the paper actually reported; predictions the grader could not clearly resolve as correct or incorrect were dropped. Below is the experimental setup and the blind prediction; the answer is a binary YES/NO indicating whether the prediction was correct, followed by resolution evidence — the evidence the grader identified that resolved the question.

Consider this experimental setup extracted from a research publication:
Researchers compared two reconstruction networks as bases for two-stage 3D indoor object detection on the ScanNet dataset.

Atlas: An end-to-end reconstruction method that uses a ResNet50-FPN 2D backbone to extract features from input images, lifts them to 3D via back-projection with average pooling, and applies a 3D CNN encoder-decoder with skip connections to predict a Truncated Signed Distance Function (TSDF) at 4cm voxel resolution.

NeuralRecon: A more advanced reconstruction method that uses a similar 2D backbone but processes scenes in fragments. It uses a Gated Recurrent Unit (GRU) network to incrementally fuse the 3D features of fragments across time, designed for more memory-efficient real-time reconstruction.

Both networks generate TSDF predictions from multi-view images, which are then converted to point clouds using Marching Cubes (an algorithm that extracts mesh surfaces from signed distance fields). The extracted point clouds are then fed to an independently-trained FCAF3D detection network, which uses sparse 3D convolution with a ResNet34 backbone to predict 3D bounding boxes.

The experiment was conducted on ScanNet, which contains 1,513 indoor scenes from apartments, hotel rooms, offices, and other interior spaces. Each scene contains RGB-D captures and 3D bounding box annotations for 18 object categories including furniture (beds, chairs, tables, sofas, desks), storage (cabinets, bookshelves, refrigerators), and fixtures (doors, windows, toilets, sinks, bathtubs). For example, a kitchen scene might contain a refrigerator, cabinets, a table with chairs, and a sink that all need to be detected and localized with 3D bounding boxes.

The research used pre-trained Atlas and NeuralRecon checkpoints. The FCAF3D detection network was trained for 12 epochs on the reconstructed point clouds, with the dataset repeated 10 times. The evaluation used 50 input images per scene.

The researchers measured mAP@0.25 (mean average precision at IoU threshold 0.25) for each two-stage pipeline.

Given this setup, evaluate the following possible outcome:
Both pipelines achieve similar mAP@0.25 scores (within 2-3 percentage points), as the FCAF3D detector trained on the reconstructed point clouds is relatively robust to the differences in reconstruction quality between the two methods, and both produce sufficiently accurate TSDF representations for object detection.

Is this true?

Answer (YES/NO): NO